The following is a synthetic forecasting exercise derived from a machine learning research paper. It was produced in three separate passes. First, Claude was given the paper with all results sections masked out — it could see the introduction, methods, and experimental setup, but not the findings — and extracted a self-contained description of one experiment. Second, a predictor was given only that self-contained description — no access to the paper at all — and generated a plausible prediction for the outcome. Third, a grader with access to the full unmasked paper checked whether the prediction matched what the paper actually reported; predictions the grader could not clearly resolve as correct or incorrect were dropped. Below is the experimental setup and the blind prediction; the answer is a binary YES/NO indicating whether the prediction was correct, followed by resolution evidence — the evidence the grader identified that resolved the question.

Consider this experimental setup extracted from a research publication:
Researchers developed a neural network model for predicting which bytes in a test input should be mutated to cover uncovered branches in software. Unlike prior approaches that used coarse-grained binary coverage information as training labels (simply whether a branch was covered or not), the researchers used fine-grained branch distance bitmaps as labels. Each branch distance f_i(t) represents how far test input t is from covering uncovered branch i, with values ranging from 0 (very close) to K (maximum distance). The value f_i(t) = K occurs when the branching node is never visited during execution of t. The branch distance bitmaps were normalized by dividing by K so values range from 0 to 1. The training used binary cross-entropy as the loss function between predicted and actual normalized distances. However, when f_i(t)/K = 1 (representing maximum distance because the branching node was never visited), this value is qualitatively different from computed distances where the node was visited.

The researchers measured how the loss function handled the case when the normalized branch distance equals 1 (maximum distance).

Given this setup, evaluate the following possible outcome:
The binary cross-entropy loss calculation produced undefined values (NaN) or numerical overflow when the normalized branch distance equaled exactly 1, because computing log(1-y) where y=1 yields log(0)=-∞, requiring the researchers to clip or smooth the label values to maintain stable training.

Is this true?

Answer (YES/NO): NO